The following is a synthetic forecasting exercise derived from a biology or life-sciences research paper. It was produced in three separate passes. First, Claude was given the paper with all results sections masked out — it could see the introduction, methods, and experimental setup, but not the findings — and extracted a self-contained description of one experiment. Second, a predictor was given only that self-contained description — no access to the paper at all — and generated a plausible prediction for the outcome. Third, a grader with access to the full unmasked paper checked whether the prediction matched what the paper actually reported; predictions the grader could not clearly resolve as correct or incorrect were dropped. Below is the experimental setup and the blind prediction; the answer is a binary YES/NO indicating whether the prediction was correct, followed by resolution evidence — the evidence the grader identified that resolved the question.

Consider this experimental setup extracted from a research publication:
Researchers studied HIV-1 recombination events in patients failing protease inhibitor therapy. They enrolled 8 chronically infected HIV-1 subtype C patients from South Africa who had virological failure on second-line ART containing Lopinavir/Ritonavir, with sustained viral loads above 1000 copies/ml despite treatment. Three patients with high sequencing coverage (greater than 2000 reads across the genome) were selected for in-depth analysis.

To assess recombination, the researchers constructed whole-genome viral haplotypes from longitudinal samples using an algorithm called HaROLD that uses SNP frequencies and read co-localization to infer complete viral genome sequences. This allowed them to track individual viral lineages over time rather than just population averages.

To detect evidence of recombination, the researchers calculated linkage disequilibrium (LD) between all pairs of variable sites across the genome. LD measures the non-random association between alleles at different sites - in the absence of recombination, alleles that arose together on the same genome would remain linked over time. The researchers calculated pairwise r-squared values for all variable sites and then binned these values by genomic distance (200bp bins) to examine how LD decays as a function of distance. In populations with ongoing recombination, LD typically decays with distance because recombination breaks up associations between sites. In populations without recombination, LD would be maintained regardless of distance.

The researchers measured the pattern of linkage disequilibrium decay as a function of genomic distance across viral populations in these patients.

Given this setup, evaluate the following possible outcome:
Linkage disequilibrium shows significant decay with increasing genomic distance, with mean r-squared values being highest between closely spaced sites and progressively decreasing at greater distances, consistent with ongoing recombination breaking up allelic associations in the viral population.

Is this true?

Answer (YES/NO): YES